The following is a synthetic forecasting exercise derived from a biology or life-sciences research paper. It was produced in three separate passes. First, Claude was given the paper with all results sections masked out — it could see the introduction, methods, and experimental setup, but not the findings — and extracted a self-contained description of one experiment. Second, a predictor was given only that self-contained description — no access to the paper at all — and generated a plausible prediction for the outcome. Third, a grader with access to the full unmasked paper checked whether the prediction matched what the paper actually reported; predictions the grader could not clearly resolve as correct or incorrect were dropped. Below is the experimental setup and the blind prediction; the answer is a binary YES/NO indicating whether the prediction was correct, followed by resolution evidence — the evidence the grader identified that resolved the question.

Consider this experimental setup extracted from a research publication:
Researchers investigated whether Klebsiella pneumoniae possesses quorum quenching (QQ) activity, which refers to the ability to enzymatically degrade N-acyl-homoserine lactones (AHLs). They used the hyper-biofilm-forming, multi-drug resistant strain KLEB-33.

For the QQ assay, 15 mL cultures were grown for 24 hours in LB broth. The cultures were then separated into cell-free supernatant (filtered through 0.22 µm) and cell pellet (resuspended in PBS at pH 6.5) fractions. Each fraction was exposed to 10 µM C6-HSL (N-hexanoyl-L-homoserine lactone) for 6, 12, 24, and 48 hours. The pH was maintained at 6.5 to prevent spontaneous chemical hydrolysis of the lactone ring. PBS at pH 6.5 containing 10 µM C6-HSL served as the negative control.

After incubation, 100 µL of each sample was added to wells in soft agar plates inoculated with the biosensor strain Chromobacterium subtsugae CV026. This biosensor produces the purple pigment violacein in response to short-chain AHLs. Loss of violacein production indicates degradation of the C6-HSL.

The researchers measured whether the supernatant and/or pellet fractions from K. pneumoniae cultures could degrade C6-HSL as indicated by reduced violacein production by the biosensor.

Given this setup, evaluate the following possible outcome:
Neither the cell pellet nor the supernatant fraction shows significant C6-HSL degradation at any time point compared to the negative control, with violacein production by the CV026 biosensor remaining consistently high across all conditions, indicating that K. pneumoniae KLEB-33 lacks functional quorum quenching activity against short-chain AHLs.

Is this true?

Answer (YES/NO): NO